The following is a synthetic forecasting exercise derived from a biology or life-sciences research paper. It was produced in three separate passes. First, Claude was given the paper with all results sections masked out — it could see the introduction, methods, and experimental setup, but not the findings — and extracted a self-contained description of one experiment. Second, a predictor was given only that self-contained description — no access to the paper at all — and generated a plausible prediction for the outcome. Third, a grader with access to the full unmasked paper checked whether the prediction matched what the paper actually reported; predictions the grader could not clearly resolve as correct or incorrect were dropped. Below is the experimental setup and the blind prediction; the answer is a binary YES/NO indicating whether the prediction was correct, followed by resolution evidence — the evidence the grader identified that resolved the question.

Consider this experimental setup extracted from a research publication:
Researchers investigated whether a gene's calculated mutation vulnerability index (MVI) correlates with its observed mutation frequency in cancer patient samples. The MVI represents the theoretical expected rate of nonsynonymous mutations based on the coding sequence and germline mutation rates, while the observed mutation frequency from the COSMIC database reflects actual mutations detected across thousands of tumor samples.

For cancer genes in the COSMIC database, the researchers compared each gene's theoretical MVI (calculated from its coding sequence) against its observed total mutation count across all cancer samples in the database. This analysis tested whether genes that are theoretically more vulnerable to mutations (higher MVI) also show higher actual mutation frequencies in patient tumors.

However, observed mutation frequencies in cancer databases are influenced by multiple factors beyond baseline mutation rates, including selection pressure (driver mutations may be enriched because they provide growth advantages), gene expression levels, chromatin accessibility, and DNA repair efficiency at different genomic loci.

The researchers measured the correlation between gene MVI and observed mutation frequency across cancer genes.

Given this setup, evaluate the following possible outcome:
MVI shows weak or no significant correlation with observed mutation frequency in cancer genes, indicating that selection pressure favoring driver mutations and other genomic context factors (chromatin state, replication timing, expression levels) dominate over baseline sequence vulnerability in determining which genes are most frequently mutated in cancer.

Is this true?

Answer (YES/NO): NO